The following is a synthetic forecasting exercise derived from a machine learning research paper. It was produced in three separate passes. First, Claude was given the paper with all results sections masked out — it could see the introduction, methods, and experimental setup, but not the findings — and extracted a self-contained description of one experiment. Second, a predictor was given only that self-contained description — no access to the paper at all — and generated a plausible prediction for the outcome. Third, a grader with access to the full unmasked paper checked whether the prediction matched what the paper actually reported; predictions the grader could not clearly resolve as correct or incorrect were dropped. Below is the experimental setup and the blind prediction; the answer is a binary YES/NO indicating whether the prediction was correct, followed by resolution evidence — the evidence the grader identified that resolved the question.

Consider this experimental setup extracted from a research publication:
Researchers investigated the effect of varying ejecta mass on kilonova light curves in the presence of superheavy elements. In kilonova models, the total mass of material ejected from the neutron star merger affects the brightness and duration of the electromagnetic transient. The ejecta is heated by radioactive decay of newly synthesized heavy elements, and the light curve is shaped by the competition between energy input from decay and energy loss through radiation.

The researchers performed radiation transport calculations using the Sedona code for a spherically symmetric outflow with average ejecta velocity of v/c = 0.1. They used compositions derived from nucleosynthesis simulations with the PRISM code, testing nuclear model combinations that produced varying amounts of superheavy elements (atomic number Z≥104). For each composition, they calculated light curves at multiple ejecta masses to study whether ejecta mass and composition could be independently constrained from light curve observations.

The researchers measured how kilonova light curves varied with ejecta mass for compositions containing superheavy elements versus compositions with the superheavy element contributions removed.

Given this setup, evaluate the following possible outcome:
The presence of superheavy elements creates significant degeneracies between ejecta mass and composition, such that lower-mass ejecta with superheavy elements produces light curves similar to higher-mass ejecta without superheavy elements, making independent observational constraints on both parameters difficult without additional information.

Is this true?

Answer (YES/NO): YES